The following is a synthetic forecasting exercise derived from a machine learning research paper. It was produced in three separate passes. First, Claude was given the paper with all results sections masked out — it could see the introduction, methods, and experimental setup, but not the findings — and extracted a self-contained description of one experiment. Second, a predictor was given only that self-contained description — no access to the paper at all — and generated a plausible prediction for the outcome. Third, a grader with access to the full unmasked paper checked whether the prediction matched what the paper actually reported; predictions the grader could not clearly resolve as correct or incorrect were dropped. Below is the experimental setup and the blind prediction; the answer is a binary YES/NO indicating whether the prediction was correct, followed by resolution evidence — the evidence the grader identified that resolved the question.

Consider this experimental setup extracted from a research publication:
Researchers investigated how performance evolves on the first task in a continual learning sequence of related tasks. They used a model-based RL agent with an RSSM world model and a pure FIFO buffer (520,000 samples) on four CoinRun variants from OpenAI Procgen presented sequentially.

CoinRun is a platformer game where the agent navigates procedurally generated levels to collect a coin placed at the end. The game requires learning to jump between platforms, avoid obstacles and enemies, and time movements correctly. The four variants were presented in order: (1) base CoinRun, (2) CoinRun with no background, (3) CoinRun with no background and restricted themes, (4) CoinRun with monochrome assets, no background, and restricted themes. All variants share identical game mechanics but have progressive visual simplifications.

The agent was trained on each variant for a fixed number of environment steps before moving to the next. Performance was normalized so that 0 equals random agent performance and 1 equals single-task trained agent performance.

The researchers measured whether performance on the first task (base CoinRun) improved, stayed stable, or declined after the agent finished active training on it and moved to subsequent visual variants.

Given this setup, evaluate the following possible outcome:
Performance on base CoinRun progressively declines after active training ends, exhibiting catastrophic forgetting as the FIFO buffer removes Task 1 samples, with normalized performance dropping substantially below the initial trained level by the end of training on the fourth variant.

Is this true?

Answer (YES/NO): NO